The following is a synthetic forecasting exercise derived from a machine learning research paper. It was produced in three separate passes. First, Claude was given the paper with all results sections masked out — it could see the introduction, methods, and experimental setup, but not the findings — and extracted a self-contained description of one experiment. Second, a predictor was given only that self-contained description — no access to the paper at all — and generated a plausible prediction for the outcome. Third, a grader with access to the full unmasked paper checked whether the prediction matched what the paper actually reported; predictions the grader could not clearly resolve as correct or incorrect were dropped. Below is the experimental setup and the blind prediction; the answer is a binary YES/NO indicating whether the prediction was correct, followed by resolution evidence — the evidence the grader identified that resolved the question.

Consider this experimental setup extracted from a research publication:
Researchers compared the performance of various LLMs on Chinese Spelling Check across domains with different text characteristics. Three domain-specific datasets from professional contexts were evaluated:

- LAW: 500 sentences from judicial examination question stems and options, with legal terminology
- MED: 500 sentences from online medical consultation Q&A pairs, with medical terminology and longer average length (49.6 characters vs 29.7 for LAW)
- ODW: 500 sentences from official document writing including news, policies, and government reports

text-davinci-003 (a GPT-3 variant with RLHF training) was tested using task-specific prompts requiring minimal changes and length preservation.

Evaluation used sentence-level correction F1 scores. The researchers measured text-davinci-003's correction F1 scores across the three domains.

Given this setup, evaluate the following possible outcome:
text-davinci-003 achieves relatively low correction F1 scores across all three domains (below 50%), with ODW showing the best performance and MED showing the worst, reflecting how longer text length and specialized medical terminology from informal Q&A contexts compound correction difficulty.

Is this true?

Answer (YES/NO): YES